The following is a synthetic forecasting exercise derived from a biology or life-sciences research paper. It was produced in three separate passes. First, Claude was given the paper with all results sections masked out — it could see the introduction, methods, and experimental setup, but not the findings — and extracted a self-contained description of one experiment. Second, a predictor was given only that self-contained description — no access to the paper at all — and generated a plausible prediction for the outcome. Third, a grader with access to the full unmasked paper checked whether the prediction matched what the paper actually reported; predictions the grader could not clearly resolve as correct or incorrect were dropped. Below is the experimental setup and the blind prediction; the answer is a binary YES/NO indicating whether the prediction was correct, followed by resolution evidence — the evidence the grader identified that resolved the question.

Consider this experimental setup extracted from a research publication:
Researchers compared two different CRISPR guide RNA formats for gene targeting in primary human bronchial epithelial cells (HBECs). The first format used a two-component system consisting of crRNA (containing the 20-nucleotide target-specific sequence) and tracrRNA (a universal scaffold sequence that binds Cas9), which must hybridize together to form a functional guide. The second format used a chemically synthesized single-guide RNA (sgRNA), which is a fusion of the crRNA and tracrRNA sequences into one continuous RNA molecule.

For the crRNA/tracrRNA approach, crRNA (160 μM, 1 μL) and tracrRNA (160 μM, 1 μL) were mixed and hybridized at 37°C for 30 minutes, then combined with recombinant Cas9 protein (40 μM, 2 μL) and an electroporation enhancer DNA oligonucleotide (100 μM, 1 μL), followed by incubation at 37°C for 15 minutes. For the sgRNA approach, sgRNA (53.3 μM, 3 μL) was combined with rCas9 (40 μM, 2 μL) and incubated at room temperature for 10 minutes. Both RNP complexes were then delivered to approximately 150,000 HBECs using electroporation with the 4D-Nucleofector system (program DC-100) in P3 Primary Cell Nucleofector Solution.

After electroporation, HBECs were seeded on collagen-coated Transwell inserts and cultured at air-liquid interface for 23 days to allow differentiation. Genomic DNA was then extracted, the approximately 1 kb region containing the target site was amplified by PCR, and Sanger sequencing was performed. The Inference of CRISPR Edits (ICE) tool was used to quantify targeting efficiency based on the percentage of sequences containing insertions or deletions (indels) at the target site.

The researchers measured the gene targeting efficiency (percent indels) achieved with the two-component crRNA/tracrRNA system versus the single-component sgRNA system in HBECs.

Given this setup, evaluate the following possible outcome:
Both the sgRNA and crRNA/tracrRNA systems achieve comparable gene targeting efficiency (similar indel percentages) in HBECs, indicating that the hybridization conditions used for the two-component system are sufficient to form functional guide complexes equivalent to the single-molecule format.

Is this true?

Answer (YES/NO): NO